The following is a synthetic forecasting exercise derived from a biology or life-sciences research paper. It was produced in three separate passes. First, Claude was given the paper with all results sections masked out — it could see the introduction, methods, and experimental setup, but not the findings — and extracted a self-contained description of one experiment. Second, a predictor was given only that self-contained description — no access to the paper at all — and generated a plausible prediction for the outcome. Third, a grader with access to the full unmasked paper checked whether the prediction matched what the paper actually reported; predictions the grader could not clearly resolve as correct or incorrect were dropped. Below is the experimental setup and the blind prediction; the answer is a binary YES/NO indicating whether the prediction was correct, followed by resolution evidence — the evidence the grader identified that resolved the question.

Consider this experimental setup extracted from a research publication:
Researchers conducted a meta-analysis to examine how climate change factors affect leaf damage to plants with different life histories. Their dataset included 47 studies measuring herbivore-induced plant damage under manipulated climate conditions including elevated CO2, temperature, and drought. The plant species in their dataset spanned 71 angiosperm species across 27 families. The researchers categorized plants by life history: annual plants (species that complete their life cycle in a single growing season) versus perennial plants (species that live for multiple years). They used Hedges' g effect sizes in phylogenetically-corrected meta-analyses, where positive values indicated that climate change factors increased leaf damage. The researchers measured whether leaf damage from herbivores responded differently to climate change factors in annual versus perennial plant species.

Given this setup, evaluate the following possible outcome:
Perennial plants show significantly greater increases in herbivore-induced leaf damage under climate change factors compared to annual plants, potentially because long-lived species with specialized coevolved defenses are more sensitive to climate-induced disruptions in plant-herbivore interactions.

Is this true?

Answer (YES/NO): NO